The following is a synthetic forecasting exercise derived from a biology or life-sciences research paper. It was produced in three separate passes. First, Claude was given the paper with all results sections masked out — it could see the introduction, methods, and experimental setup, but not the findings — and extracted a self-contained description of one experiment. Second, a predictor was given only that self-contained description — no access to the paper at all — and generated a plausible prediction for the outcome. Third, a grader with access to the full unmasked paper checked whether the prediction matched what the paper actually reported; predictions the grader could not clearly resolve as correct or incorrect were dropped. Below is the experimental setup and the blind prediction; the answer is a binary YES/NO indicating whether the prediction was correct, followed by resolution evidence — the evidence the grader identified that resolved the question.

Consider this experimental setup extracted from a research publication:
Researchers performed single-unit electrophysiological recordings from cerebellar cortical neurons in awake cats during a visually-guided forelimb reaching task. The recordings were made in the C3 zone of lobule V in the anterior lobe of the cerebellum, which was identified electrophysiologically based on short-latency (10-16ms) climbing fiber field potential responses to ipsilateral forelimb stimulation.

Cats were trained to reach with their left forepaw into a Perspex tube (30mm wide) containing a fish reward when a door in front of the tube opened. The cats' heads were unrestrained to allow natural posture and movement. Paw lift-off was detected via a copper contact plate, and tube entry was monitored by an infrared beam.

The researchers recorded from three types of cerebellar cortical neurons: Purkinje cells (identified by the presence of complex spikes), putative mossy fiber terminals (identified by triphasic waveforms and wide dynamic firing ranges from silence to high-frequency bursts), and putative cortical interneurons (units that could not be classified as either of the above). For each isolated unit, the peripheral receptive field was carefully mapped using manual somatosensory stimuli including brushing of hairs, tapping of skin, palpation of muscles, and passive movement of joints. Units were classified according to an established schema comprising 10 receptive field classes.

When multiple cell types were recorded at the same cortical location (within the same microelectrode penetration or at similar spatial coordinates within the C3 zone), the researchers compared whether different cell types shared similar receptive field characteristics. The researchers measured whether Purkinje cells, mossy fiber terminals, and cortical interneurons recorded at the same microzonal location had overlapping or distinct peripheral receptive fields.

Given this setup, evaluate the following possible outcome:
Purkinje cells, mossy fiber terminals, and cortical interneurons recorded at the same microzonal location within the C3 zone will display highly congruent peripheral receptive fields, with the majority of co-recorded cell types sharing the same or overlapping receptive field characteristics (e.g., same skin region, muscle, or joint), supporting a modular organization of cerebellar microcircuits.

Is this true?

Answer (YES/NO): YES